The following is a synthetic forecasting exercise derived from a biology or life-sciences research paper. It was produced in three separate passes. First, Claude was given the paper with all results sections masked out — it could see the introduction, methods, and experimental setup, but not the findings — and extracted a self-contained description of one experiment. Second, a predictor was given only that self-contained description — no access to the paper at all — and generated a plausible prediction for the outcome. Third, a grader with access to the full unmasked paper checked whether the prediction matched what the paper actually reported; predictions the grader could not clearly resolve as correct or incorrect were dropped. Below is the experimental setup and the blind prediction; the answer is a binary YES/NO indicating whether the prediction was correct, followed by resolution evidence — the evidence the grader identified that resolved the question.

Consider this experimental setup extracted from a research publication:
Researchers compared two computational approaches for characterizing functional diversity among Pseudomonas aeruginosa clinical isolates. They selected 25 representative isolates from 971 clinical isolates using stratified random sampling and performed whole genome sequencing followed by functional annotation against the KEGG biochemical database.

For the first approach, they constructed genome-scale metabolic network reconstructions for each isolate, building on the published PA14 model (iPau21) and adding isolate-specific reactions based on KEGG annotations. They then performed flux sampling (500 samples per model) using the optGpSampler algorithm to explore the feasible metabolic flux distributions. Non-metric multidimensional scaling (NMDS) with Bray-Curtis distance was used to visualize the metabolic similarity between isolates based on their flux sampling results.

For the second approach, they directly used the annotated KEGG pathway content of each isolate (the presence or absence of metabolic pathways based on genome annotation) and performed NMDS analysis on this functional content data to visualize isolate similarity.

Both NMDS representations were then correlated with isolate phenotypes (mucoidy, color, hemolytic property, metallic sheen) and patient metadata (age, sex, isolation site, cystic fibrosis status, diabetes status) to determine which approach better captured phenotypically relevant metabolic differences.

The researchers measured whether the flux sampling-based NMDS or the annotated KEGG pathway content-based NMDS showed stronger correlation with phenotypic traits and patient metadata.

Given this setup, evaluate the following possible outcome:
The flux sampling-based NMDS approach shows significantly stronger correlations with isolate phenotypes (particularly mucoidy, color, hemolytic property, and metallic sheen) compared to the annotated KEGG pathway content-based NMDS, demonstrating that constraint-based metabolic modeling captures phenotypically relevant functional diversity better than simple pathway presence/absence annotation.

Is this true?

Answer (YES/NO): NO